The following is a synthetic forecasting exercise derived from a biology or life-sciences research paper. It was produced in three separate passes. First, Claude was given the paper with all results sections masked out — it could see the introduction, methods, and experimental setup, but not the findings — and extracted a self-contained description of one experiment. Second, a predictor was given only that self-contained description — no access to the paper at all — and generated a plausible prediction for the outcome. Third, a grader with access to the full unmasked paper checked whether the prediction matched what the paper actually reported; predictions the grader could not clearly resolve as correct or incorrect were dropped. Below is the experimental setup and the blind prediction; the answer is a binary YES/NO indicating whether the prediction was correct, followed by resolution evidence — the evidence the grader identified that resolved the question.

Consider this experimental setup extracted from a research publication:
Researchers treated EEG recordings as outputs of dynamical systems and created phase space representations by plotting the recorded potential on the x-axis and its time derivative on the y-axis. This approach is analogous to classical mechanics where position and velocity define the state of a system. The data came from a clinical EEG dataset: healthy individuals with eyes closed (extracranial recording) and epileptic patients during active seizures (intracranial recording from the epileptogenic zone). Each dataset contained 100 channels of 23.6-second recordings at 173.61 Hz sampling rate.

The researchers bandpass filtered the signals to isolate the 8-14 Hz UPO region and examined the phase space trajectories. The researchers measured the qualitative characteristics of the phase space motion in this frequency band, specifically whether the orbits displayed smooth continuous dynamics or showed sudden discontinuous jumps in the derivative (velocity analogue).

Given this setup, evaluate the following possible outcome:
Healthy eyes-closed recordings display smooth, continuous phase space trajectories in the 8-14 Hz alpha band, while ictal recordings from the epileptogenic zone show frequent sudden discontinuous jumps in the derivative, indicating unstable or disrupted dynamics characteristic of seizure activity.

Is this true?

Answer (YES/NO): YES